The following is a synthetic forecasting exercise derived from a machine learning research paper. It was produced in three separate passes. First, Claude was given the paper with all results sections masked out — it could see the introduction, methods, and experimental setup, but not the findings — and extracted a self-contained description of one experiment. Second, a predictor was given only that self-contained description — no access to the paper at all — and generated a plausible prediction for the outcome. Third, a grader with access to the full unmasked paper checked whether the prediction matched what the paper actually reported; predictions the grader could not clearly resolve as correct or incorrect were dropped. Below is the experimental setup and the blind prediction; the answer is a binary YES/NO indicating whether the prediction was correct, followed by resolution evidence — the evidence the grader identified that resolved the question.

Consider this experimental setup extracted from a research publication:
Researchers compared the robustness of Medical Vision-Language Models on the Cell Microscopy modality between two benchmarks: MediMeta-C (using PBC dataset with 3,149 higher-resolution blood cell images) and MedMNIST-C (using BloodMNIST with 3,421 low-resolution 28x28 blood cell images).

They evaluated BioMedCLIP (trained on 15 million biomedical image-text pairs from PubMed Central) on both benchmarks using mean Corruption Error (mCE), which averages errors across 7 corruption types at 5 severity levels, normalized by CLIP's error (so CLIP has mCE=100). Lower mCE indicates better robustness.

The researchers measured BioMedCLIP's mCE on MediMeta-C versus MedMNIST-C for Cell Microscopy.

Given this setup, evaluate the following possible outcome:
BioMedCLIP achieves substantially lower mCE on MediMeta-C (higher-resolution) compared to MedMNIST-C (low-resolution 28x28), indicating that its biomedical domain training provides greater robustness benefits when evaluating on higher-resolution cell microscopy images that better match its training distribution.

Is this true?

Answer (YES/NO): NO